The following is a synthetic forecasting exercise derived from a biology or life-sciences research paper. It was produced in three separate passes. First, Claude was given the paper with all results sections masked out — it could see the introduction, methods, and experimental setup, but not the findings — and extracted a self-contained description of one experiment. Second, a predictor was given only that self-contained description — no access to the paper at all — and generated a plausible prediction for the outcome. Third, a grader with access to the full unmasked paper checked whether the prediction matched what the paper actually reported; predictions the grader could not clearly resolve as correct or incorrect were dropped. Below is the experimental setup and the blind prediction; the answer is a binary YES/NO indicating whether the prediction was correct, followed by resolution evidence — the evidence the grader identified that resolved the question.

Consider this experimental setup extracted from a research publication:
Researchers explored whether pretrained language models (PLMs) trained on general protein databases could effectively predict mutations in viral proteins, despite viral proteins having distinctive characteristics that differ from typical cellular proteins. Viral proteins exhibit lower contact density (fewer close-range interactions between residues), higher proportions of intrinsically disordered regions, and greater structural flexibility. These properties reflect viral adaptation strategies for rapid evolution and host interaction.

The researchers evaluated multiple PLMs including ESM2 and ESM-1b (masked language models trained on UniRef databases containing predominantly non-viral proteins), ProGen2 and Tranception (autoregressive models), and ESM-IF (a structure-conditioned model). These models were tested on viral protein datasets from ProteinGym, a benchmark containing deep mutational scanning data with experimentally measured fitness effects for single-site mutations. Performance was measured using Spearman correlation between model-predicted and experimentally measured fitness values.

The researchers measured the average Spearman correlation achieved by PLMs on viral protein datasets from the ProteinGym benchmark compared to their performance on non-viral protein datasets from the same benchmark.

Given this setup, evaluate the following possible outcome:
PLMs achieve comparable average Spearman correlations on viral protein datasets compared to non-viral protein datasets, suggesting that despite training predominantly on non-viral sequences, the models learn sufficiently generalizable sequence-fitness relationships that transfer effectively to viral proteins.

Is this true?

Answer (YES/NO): NO